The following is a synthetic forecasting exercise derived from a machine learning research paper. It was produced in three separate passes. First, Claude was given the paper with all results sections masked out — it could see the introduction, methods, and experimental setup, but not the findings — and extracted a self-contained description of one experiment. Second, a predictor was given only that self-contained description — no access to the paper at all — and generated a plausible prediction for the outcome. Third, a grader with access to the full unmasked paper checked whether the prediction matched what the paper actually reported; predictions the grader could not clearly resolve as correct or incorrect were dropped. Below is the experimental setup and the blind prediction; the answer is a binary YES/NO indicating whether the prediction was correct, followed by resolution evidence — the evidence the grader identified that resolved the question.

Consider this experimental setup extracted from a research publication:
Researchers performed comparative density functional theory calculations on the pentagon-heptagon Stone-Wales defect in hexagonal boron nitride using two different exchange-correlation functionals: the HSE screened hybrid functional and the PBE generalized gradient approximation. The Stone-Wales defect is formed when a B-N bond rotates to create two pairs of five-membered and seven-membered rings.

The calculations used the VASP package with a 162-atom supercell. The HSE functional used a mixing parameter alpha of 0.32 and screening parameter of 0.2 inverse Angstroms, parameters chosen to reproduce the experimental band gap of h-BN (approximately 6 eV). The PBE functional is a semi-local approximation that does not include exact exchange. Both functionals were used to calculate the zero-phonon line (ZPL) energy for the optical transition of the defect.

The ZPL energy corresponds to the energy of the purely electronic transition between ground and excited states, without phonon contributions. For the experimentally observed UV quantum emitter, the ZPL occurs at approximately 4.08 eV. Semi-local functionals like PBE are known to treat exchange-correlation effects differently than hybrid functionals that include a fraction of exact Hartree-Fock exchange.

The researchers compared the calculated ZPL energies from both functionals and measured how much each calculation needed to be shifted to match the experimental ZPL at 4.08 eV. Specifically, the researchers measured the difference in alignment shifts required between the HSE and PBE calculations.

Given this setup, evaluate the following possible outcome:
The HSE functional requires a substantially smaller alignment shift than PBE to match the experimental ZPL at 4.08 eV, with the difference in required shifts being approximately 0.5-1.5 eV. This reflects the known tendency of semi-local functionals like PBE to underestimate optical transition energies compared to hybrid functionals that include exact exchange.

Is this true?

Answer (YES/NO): YES